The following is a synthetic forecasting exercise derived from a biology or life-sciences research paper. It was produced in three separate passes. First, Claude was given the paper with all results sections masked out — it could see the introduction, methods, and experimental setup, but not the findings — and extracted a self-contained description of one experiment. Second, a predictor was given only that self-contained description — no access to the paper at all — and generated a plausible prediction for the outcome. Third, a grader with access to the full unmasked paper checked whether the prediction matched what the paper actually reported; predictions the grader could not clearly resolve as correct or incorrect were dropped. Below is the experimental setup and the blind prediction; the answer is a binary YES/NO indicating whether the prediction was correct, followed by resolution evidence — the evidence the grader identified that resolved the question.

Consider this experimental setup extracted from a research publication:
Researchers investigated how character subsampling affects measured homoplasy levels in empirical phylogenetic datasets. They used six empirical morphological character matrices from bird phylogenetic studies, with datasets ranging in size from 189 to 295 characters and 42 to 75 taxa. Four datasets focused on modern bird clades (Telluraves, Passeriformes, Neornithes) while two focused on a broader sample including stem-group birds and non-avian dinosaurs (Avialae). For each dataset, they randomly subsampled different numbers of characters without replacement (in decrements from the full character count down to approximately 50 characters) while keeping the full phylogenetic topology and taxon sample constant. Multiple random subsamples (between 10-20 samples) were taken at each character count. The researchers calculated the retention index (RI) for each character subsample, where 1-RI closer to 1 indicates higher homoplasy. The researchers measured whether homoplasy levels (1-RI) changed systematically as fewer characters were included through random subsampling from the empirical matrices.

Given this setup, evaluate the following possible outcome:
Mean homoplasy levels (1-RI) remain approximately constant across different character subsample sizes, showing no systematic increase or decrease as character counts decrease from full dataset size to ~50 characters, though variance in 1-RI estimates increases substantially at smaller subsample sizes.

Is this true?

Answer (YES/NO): YES